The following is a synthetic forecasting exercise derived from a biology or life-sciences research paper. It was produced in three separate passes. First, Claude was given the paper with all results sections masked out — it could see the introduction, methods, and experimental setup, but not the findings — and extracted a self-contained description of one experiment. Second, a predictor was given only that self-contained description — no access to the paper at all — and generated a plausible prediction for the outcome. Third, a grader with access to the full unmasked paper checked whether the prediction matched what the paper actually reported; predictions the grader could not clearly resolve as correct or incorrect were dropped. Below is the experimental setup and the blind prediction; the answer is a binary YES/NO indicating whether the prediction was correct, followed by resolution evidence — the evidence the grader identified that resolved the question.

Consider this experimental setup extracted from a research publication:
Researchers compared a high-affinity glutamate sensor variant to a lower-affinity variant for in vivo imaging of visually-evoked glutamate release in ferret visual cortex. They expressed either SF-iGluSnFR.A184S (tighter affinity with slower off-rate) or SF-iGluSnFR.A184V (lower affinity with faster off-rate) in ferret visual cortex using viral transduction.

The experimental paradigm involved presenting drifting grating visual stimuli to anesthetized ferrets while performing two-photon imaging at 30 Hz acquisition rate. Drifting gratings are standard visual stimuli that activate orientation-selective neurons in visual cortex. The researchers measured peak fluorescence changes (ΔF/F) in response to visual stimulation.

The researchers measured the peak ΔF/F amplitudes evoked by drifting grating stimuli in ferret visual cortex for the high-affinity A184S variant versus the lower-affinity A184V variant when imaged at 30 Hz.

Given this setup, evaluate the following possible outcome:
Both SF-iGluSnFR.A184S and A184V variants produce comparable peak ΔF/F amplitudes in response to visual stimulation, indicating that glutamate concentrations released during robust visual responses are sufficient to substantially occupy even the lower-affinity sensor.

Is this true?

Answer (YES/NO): NO